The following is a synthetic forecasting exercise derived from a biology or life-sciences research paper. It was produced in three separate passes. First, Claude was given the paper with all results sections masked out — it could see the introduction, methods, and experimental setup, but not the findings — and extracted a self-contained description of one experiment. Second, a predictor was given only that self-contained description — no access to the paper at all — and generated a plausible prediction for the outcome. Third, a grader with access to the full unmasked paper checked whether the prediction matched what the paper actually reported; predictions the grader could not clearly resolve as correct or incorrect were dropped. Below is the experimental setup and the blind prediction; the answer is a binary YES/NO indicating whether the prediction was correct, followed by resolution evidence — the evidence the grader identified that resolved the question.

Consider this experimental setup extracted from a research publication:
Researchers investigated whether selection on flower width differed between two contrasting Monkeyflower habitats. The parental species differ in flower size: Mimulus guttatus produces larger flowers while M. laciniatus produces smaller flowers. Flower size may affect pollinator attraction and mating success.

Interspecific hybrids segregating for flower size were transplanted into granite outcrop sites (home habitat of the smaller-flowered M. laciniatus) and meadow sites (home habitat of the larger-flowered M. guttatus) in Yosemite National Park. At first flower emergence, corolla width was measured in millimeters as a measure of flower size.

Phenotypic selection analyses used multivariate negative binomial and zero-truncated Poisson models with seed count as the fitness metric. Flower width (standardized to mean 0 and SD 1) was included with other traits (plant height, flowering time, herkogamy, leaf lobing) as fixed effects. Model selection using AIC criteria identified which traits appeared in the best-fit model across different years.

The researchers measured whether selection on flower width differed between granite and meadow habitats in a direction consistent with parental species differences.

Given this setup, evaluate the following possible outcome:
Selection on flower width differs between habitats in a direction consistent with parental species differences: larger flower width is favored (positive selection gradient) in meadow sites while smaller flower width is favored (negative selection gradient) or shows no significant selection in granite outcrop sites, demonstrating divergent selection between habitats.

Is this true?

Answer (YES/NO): NO